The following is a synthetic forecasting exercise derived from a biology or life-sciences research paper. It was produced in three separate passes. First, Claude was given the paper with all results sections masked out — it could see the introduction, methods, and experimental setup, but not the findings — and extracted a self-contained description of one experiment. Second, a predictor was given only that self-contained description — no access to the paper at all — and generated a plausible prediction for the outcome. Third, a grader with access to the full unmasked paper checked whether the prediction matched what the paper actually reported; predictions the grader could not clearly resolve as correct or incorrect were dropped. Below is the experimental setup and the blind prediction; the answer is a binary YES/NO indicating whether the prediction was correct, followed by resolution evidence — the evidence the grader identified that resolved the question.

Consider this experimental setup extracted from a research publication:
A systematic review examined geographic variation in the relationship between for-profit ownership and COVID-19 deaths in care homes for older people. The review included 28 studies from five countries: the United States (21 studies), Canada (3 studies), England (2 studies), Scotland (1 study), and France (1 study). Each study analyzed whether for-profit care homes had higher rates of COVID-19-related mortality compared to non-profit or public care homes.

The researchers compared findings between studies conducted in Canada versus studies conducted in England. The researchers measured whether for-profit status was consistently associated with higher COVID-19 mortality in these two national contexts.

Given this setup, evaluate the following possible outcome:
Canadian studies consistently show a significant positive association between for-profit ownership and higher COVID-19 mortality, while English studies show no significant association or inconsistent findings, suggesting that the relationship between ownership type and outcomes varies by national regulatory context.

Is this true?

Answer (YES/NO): YES